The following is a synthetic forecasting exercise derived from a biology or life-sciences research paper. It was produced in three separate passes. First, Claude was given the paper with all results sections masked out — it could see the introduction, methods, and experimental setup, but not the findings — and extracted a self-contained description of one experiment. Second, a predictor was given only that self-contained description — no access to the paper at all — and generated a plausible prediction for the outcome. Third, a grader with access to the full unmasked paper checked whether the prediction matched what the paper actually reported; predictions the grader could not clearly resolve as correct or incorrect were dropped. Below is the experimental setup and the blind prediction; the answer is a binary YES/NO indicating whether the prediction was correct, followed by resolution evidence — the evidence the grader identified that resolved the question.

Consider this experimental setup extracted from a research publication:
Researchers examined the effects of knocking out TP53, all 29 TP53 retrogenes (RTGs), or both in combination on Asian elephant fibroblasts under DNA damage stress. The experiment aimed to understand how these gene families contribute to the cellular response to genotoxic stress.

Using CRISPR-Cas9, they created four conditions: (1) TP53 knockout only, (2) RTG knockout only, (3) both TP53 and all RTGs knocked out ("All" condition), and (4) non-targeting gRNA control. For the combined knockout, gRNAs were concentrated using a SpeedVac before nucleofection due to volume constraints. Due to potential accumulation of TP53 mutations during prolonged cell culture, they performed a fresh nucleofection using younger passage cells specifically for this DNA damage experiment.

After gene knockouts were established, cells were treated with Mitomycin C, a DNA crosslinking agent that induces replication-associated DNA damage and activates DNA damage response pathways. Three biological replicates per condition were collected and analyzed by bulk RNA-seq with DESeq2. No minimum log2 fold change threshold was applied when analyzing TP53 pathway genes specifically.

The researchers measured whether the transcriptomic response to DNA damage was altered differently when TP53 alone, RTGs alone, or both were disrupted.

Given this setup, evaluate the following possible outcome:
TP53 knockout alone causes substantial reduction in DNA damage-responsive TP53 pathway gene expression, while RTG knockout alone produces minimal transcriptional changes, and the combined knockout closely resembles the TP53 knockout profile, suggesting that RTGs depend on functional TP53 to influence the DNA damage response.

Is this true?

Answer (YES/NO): NO